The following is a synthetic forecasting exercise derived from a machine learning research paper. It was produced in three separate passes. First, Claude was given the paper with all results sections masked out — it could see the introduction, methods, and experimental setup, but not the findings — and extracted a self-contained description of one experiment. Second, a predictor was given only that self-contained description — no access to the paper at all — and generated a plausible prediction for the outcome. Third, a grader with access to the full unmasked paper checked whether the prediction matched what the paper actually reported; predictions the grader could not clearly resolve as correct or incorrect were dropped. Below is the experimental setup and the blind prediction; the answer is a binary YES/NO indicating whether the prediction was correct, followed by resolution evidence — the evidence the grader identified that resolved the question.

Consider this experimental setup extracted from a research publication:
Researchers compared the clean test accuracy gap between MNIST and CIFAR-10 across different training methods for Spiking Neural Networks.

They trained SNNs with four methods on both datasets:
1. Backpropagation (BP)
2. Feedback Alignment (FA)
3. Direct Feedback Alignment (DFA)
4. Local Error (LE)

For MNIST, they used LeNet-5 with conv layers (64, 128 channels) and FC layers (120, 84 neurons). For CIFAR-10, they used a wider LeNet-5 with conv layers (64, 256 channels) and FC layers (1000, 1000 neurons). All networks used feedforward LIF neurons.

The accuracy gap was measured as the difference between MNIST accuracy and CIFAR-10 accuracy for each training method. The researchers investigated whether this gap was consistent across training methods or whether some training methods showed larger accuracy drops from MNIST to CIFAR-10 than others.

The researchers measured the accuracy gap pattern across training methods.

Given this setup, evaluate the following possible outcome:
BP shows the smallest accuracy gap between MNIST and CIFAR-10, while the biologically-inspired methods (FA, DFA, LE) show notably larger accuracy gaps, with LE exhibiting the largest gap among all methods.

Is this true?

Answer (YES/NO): YES